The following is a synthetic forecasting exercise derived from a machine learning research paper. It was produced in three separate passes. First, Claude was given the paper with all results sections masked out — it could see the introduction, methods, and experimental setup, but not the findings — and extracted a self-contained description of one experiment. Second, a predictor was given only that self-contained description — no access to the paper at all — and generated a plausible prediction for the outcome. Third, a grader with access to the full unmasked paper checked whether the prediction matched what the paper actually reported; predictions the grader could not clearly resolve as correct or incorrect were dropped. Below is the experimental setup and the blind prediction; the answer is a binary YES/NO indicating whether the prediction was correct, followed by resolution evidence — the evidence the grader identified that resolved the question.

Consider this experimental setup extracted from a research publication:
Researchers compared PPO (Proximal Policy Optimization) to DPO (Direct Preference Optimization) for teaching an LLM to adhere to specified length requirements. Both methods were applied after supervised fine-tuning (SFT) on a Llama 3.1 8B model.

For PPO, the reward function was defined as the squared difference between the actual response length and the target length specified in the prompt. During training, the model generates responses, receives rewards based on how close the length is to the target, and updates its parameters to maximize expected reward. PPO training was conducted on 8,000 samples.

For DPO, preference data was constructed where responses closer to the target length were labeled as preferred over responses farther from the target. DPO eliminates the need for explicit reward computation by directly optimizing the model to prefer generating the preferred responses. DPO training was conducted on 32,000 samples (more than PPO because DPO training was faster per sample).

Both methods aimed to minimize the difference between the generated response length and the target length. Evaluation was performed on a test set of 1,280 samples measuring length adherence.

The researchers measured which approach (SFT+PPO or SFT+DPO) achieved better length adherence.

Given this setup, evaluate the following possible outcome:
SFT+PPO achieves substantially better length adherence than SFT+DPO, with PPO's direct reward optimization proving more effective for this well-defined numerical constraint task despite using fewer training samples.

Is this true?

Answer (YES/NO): NO